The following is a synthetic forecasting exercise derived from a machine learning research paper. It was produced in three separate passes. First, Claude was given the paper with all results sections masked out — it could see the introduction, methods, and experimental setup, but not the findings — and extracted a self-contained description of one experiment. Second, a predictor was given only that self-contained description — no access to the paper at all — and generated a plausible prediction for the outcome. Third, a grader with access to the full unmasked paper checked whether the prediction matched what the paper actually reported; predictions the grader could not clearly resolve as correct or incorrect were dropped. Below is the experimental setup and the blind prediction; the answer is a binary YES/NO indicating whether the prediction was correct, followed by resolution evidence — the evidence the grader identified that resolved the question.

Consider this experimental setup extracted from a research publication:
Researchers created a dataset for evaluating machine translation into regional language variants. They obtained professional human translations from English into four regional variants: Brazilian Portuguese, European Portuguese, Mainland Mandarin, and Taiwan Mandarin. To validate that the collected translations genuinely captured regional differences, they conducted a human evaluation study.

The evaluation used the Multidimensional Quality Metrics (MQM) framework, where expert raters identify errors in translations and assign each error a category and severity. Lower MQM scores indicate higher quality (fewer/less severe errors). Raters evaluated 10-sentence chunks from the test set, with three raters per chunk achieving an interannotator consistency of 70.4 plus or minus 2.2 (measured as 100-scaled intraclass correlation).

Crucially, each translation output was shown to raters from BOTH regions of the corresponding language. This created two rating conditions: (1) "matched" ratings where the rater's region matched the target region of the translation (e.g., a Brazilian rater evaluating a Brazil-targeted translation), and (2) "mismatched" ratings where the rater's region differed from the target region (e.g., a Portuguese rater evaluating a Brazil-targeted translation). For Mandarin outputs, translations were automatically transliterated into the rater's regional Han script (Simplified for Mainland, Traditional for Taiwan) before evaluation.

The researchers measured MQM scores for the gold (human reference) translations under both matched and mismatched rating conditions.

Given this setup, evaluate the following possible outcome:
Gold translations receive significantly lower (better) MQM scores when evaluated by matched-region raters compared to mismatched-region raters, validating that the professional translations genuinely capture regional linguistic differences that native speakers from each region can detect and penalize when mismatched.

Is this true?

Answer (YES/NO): YES